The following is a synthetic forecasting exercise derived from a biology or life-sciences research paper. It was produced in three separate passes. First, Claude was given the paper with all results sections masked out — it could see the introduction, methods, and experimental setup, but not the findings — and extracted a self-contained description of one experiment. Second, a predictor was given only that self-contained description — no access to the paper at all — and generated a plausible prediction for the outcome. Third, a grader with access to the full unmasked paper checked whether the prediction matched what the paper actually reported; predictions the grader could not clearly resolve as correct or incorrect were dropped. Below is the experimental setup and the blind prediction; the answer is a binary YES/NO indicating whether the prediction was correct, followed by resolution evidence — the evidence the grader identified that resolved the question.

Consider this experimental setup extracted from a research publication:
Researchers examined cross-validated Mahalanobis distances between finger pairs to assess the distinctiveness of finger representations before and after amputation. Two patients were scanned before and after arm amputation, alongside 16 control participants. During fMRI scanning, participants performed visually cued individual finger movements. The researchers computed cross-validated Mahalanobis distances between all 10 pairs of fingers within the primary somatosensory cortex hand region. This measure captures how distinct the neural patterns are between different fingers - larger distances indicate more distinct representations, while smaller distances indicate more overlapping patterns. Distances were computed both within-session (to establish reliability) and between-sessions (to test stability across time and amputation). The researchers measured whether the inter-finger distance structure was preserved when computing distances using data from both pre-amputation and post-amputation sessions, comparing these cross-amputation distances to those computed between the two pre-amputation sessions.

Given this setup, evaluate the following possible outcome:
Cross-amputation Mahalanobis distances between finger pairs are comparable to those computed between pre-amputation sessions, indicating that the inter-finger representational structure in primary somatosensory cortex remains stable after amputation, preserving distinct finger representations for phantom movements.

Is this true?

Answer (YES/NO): YES